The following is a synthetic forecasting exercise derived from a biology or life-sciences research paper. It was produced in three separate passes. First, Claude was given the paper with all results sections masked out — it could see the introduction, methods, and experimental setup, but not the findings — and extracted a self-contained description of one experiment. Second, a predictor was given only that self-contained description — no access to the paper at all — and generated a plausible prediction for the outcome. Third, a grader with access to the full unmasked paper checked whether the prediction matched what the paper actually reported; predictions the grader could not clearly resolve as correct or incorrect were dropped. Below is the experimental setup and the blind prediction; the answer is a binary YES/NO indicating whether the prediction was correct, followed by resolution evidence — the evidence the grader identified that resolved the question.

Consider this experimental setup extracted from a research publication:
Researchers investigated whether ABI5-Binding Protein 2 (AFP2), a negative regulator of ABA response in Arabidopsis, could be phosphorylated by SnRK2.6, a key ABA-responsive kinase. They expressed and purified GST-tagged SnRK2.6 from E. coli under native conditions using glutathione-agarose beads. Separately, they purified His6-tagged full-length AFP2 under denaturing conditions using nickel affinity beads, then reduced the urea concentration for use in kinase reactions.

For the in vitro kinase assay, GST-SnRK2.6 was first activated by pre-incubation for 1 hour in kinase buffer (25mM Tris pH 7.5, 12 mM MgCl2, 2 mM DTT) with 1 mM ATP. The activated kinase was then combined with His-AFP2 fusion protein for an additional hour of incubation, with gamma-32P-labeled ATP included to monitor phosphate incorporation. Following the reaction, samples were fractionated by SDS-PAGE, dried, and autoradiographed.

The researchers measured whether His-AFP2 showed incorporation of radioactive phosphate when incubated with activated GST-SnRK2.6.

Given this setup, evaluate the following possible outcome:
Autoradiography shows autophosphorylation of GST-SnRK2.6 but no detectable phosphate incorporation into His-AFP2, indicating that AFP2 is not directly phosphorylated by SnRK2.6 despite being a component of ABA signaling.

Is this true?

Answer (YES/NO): NO